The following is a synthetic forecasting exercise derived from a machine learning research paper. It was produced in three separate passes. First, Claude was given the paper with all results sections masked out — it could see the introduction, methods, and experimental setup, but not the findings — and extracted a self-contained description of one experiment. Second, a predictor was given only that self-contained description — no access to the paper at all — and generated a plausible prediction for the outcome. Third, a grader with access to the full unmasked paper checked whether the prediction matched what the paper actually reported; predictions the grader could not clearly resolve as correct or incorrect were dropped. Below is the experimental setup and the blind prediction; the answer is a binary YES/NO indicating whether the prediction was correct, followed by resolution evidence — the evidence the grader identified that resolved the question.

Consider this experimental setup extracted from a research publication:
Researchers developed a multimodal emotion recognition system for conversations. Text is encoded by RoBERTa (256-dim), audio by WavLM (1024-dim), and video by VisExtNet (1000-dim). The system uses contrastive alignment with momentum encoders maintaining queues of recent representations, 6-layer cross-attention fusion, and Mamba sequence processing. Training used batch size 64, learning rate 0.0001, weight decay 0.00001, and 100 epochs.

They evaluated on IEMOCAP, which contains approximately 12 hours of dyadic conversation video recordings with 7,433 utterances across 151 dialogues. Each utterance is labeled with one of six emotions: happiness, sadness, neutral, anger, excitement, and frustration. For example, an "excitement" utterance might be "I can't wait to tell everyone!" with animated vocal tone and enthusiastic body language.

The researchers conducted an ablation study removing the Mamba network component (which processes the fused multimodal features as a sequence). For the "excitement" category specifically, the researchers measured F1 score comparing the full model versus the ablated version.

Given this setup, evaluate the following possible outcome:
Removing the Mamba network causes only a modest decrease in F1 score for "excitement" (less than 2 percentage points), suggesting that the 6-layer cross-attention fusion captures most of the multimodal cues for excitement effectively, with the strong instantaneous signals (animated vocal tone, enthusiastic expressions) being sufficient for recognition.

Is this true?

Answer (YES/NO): NO